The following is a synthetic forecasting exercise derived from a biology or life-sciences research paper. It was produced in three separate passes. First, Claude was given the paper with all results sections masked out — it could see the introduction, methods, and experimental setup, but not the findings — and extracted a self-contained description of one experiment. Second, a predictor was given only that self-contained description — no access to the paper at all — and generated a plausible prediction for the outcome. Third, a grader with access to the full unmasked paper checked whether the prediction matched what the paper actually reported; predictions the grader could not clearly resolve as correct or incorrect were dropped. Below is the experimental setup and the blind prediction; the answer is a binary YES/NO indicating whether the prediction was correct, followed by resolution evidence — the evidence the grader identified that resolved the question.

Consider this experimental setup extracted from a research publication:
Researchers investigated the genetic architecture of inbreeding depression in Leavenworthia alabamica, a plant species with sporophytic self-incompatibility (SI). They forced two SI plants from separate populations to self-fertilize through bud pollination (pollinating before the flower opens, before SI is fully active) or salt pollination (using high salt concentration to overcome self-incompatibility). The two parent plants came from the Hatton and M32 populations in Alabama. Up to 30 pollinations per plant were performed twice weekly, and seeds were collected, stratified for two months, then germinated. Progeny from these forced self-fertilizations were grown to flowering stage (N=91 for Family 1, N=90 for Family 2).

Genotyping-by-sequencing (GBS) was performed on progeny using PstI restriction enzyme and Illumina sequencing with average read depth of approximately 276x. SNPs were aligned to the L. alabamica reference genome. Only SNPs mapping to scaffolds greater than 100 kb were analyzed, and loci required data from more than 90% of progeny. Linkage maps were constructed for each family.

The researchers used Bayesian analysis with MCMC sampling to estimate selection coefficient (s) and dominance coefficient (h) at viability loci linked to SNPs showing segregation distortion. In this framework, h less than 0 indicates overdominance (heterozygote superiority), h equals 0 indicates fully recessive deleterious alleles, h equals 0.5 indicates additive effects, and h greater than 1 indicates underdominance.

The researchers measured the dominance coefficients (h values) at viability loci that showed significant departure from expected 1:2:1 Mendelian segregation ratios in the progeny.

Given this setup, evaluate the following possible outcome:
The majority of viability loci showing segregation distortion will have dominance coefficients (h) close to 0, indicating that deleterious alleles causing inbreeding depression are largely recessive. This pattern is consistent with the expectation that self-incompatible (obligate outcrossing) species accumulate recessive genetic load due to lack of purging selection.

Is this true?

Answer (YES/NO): NO